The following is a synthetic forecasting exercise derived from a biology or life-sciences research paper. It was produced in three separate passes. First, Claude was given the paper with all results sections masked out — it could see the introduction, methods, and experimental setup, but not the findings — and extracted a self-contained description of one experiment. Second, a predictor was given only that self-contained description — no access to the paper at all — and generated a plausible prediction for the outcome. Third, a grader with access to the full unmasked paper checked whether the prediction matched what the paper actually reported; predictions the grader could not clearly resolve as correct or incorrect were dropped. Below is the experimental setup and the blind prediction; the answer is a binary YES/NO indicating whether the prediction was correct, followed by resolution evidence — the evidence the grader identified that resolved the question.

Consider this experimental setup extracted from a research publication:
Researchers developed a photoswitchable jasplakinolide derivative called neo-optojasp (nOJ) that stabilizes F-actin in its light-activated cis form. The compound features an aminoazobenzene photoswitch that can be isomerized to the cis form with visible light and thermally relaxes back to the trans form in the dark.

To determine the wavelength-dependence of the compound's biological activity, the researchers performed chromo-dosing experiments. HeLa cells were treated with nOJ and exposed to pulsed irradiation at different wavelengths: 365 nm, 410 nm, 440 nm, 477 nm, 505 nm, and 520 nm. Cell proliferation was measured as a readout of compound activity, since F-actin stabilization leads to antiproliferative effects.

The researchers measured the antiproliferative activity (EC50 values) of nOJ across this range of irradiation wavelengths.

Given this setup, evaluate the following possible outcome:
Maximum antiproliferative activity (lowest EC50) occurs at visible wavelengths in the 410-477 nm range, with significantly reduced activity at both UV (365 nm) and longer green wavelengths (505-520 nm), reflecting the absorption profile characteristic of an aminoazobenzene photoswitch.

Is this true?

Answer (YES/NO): YES